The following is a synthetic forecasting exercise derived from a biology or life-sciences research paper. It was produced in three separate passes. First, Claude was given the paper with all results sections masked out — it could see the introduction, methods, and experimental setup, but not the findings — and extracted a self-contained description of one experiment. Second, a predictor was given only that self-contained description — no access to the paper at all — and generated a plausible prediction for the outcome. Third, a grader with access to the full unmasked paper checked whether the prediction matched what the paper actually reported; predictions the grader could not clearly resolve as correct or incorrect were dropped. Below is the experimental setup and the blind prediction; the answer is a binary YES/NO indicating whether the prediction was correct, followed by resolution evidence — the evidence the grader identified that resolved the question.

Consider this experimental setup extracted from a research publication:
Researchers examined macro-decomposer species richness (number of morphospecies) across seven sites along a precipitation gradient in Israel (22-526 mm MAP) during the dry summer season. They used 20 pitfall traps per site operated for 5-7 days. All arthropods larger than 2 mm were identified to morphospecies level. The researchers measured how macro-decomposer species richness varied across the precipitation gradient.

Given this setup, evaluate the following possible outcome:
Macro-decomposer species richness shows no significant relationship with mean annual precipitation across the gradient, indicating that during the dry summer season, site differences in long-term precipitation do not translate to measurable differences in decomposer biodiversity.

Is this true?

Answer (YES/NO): NO